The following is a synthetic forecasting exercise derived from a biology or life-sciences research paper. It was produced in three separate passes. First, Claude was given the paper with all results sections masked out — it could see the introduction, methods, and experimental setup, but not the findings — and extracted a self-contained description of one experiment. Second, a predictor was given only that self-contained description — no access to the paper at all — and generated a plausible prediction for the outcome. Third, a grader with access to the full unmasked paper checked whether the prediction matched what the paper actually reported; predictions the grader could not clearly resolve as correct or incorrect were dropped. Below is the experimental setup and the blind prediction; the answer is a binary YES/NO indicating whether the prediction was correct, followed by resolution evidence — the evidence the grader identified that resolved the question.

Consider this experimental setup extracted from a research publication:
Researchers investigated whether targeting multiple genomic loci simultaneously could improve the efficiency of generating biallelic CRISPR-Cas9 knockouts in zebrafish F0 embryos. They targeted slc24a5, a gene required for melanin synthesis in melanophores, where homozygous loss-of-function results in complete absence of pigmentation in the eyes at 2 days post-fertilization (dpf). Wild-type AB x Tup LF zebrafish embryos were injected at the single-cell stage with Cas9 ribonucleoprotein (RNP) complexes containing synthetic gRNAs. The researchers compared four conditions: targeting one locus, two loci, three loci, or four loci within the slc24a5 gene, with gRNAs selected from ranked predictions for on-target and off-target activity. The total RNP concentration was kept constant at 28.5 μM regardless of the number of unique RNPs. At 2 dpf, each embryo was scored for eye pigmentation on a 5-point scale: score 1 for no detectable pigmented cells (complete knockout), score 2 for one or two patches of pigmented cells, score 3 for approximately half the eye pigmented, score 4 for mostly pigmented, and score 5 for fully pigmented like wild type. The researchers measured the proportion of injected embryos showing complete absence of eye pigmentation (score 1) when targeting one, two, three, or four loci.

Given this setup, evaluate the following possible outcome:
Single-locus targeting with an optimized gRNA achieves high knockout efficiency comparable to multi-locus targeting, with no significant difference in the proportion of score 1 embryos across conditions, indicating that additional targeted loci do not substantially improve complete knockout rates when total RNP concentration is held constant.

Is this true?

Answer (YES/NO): NO